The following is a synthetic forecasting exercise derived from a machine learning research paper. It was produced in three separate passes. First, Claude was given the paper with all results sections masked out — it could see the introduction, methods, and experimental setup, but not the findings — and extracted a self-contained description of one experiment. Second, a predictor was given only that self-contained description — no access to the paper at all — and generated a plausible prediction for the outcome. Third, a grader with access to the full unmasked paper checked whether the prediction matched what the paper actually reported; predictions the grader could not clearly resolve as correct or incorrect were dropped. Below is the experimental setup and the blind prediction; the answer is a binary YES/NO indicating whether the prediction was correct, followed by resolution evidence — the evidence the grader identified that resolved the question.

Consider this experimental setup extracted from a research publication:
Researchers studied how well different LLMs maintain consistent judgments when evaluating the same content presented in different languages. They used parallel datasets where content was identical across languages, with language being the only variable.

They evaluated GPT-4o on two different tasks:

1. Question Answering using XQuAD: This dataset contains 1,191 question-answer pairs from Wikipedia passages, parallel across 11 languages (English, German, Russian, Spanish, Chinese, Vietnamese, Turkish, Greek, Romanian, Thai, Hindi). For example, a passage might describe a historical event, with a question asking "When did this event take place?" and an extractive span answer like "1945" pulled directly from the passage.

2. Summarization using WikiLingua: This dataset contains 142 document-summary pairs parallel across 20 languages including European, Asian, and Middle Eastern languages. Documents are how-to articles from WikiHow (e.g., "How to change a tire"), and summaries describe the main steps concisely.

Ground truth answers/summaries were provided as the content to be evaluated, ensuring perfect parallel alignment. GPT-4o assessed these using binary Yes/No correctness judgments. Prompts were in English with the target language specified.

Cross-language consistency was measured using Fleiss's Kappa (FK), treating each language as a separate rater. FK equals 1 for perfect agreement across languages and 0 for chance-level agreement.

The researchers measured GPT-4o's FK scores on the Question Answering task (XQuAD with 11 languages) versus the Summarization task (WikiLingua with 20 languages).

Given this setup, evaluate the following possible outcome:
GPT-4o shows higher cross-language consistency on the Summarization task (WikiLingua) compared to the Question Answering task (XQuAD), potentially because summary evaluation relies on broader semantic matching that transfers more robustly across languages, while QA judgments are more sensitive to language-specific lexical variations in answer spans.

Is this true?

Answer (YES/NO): YES